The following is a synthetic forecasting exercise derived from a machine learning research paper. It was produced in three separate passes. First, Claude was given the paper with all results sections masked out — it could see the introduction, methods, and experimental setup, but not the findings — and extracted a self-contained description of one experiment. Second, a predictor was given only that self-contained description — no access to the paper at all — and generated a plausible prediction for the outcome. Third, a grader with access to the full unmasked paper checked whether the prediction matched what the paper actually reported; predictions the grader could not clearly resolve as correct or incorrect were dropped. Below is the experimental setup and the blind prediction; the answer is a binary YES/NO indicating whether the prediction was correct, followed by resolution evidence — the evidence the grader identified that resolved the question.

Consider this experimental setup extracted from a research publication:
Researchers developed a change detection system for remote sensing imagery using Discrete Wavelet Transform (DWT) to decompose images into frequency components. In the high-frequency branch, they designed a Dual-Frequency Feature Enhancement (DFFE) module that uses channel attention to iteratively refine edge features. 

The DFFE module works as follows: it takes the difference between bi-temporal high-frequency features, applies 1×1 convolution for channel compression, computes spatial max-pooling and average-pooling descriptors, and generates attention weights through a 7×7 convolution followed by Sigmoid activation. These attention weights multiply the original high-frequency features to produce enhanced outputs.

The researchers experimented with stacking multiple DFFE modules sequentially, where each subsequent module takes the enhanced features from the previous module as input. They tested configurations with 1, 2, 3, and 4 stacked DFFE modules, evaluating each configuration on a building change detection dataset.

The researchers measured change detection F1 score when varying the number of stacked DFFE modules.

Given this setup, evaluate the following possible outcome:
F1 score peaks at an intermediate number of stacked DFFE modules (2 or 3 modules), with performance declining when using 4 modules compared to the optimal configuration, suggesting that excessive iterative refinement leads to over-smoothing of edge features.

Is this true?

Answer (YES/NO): YES